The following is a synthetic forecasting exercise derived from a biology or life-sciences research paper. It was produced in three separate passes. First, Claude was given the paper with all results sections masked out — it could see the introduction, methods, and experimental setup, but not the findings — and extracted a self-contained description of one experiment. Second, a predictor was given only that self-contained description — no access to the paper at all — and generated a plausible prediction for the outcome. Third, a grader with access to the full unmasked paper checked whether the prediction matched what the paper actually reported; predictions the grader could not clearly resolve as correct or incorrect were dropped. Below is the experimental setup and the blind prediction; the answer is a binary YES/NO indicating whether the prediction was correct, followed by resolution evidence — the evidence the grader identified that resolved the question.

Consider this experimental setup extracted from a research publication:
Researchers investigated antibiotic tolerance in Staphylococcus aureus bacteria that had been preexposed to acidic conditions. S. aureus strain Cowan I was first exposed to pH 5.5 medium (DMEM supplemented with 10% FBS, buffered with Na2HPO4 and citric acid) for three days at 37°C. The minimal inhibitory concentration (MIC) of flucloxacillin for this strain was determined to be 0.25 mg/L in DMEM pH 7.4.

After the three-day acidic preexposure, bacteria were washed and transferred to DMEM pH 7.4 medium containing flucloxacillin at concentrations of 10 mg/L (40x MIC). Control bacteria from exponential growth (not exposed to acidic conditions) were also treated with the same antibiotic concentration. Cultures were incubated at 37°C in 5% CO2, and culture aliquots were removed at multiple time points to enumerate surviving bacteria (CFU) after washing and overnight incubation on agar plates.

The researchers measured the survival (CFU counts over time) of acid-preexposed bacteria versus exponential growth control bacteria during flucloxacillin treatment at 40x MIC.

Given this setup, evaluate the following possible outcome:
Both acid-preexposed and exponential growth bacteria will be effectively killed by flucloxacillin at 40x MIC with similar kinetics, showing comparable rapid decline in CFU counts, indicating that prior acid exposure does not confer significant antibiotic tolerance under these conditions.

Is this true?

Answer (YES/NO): NO